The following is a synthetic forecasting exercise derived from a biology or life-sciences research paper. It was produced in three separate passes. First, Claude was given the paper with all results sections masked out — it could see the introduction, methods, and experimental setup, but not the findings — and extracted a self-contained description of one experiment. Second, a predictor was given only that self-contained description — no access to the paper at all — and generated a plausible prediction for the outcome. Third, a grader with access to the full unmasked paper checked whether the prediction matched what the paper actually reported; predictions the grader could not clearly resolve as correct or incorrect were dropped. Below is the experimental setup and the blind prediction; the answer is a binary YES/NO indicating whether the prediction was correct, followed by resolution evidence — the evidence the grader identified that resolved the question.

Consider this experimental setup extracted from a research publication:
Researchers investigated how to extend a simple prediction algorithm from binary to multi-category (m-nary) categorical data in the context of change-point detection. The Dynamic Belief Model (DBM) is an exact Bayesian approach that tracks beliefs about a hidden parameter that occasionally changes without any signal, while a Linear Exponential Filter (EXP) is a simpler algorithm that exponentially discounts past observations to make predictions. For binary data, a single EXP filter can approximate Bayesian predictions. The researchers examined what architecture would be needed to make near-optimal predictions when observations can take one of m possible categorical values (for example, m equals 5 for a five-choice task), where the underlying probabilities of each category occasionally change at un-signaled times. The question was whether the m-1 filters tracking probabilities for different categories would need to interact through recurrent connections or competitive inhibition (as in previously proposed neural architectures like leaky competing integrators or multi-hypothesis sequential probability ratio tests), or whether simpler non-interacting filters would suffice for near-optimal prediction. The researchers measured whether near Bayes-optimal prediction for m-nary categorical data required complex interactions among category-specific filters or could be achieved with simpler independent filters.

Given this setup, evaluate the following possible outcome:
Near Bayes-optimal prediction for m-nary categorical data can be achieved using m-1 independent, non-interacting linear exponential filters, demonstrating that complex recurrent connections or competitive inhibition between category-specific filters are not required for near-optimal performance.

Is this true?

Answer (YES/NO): YES